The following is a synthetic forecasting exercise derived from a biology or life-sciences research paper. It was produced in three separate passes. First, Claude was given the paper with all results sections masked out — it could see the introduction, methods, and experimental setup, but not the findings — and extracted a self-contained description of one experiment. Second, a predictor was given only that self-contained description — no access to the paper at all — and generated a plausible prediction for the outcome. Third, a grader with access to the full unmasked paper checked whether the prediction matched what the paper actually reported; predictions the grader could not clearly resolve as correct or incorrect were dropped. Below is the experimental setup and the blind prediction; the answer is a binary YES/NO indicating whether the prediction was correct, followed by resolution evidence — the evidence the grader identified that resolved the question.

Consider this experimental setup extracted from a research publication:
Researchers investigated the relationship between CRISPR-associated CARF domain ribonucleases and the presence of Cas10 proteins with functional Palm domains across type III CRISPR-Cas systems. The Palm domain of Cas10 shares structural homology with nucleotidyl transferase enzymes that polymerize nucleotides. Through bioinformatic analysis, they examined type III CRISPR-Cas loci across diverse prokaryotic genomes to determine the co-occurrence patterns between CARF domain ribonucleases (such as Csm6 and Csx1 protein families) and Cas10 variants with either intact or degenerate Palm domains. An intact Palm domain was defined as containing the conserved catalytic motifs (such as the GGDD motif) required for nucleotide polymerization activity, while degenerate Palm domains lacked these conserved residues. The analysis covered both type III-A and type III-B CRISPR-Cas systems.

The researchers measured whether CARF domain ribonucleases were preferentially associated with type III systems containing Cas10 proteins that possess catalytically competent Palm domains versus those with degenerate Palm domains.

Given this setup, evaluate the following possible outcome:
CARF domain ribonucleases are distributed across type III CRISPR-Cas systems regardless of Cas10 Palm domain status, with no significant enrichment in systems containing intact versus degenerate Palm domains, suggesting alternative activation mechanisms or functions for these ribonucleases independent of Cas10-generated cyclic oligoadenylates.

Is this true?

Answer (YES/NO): NO